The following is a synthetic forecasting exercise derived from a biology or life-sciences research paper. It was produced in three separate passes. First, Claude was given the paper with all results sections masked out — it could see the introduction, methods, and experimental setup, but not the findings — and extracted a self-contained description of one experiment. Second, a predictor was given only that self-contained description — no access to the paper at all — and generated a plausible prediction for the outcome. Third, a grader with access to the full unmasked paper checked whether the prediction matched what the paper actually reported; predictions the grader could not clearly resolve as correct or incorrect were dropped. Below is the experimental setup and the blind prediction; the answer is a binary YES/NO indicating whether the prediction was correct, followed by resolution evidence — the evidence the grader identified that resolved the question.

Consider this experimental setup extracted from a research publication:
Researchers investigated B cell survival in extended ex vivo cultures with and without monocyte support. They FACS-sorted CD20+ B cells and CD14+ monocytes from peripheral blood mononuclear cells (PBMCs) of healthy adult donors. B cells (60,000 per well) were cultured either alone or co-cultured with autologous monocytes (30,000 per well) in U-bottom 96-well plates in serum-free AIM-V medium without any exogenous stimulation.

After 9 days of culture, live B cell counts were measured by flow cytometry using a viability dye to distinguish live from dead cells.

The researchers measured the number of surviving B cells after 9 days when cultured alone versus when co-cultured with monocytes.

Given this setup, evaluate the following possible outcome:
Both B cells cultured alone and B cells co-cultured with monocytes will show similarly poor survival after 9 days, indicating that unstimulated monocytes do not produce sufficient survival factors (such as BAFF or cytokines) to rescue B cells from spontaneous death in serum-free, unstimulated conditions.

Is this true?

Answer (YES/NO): NO